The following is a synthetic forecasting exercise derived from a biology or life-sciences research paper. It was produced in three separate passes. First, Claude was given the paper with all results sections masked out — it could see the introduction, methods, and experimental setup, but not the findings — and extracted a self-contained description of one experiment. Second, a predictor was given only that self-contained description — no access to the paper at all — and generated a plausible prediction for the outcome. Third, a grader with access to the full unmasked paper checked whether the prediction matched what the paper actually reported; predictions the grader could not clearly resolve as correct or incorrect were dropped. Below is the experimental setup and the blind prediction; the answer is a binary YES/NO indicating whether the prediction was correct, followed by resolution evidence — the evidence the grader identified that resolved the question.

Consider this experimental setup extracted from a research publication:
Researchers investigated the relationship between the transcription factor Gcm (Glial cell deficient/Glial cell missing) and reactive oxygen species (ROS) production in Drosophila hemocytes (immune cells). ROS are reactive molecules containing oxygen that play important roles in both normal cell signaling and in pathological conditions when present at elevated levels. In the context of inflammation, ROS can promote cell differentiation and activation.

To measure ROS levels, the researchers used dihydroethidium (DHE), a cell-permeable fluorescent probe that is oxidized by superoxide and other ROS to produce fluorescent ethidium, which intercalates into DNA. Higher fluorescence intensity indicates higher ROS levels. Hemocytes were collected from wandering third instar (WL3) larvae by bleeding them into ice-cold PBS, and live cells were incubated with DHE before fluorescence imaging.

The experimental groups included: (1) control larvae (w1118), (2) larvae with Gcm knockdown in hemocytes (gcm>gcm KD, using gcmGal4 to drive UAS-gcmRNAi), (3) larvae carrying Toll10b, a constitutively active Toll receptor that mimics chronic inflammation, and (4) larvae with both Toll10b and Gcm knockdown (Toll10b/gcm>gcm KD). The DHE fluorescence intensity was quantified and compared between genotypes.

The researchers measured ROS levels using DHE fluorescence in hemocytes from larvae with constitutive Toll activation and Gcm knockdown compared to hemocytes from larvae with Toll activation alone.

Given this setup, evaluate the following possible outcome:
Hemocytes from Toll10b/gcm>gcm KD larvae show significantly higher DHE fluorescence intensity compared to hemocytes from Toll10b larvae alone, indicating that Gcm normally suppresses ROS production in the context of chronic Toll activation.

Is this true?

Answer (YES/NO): YES